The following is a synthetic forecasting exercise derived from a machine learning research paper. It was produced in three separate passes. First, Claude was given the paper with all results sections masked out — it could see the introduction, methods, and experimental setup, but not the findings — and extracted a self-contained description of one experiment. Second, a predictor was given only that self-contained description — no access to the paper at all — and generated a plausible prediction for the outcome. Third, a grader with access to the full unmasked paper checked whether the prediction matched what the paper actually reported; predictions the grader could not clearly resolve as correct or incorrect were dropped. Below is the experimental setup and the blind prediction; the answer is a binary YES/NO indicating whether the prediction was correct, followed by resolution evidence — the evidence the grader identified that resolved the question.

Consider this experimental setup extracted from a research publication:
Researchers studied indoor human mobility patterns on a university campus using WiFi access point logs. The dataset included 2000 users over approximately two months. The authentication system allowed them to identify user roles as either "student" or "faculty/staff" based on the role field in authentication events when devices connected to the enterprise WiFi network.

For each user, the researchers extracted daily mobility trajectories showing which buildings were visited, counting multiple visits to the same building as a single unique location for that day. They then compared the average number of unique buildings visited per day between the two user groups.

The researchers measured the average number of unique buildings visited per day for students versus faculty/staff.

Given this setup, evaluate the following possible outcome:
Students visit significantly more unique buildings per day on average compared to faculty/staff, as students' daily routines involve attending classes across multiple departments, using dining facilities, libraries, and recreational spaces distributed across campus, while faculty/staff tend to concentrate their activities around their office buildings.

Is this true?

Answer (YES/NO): YES